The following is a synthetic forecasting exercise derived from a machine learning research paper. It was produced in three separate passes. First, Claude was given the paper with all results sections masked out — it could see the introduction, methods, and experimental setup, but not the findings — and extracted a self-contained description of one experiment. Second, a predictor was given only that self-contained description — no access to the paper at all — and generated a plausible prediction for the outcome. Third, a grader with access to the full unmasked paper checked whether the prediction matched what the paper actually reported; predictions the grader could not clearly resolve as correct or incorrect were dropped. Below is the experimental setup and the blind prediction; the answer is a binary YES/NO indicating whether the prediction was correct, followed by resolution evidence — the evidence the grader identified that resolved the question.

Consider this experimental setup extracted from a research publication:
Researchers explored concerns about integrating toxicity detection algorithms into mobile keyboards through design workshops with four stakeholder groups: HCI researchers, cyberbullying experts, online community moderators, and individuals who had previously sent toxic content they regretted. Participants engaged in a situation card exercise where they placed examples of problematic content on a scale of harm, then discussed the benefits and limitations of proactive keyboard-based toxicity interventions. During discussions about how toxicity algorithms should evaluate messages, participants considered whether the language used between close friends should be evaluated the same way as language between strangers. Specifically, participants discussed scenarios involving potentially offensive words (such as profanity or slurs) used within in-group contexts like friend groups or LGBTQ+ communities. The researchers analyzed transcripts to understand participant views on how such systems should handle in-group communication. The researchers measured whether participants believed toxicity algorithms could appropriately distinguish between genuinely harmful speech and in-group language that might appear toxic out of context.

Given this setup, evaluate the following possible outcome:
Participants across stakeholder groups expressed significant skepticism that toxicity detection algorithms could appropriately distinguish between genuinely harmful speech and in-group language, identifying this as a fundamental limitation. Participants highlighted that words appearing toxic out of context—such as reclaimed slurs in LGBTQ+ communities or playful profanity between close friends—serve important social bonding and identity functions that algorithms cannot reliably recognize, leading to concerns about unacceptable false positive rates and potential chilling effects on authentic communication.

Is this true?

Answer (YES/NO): YES